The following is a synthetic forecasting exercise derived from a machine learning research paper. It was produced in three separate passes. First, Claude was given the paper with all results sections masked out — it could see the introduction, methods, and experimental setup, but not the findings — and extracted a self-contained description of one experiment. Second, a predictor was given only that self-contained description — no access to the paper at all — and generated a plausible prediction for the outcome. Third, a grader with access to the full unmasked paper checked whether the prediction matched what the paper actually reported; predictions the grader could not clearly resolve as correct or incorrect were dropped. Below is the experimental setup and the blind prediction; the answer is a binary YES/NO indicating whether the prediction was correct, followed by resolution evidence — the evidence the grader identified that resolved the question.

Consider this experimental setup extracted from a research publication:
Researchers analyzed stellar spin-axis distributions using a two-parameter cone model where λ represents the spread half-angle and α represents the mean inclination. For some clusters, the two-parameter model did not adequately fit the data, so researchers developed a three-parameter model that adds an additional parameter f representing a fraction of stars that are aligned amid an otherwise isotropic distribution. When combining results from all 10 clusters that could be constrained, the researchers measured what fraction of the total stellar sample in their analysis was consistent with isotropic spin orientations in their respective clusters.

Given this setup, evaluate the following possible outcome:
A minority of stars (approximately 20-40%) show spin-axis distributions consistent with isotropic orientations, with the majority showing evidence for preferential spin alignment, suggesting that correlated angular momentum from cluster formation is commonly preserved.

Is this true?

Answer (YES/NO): NO